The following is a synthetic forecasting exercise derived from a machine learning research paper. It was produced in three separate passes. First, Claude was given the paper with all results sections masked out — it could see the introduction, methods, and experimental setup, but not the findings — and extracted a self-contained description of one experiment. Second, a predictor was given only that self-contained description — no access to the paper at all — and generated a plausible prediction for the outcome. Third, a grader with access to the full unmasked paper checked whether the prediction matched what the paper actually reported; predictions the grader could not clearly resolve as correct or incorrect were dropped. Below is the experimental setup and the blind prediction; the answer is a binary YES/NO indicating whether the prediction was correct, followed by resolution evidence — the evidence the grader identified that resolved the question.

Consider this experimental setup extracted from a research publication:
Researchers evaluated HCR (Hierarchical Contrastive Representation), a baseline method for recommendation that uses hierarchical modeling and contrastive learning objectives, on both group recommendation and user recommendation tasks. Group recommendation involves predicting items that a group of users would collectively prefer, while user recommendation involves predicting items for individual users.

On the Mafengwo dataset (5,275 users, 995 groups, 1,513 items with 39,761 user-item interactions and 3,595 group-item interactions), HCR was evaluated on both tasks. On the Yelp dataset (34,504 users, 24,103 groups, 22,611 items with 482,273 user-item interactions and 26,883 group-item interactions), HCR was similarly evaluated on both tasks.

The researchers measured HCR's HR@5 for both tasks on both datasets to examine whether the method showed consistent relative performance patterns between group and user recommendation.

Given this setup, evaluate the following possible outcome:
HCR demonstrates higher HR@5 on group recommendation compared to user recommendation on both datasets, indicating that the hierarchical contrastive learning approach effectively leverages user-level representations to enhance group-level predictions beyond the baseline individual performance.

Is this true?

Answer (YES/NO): NO